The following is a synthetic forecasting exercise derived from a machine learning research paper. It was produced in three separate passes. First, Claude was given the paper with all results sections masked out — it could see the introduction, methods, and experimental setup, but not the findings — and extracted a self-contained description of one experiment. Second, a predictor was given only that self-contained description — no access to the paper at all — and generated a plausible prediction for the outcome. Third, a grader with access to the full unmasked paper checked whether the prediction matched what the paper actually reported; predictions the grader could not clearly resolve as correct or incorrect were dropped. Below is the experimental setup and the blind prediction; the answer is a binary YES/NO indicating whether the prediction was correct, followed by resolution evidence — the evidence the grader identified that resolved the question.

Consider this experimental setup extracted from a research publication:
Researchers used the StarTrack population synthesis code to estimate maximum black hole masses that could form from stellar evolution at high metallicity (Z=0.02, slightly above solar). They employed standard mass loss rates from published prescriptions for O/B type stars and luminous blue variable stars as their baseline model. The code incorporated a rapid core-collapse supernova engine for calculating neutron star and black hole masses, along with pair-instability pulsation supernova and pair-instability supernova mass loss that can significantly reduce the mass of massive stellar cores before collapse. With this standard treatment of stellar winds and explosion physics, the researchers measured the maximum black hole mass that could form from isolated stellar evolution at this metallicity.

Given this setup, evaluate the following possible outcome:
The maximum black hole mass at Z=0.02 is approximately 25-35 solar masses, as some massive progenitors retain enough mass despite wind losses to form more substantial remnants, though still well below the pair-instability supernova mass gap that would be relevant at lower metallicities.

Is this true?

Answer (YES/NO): NO